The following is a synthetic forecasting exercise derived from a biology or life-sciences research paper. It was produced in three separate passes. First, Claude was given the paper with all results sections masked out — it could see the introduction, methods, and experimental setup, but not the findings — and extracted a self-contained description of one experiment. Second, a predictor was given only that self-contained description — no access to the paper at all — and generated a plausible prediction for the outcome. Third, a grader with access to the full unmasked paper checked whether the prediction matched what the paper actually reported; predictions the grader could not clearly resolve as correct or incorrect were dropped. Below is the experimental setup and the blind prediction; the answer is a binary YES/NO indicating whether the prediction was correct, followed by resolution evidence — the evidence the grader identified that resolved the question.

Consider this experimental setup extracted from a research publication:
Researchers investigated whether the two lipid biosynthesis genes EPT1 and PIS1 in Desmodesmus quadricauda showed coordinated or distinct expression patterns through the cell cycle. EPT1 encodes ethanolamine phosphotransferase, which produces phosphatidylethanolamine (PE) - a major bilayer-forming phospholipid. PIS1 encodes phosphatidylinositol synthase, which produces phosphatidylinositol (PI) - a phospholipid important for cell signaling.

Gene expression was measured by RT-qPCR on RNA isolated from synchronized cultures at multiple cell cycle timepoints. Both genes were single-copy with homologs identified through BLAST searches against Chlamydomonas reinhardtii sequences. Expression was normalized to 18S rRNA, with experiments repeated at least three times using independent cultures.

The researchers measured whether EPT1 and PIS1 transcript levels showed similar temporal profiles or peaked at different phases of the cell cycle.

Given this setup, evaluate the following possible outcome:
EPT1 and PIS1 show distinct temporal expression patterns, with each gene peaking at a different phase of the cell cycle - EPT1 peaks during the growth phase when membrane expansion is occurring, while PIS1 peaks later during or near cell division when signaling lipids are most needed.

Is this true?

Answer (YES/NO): NO